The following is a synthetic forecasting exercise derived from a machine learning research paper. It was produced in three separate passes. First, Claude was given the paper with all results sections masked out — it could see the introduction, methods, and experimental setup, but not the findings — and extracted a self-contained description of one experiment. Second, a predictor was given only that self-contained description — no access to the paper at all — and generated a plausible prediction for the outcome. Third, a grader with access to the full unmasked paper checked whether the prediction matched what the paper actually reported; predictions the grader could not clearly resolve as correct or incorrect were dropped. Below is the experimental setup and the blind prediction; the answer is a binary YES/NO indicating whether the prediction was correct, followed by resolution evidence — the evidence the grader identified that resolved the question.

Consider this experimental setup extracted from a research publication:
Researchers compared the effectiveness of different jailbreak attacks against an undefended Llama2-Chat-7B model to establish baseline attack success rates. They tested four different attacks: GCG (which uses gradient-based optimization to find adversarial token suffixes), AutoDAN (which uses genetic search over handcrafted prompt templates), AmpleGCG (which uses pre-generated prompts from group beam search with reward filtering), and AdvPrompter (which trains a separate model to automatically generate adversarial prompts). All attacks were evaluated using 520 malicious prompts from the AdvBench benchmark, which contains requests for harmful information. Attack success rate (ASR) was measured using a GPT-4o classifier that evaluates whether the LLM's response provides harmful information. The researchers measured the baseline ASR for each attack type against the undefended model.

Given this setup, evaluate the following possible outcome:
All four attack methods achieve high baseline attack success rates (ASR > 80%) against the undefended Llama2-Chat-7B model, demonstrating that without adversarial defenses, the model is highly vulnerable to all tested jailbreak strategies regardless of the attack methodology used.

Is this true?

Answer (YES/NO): NO